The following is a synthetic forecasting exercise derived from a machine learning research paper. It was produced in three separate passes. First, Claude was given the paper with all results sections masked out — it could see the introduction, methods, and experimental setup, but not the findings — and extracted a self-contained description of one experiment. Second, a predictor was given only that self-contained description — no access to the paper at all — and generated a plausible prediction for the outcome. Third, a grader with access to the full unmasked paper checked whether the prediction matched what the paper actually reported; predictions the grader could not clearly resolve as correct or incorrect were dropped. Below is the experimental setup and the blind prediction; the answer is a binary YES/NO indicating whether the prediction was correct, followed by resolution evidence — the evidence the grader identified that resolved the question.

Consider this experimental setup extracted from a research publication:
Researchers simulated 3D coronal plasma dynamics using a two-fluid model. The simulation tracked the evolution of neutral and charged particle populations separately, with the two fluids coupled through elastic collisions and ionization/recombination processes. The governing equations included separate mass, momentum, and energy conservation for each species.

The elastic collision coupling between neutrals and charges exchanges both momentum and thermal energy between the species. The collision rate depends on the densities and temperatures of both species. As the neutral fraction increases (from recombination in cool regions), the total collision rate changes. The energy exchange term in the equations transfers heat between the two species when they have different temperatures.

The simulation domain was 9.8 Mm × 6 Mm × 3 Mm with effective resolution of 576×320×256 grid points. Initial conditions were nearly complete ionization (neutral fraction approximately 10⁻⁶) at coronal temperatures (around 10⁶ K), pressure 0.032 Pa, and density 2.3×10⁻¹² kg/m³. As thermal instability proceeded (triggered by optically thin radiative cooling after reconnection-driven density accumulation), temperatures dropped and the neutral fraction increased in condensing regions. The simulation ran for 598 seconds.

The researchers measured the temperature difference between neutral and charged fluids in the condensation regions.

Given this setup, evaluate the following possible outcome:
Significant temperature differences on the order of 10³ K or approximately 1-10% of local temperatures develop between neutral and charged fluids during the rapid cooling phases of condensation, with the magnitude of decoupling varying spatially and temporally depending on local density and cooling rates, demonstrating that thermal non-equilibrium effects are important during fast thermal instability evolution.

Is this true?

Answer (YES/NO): NO